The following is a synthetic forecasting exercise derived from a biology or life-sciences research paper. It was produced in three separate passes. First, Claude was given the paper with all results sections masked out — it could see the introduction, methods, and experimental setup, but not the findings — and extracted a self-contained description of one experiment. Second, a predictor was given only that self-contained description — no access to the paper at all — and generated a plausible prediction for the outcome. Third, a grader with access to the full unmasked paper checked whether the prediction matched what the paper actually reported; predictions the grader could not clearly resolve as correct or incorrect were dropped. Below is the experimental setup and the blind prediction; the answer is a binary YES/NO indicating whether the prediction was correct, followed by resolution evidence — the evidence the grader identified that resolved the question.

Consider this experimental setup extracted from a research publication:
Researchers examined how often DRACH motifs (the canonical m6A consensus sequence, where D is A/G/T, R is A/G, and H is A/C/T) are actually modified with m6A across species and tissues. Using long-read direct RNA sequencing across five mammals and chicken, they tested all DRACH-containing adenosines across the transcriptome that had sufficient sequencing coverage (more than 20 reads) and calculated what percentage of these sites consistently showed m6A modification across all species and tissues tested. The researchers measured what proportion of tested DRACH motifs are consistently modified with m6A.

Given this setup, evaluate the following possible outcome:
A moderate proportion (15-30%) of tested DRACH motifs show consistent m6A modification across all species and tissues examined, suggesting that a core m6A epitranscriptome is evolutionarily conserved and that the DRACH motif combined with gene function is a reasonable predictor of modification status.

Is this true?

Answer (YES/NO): NO